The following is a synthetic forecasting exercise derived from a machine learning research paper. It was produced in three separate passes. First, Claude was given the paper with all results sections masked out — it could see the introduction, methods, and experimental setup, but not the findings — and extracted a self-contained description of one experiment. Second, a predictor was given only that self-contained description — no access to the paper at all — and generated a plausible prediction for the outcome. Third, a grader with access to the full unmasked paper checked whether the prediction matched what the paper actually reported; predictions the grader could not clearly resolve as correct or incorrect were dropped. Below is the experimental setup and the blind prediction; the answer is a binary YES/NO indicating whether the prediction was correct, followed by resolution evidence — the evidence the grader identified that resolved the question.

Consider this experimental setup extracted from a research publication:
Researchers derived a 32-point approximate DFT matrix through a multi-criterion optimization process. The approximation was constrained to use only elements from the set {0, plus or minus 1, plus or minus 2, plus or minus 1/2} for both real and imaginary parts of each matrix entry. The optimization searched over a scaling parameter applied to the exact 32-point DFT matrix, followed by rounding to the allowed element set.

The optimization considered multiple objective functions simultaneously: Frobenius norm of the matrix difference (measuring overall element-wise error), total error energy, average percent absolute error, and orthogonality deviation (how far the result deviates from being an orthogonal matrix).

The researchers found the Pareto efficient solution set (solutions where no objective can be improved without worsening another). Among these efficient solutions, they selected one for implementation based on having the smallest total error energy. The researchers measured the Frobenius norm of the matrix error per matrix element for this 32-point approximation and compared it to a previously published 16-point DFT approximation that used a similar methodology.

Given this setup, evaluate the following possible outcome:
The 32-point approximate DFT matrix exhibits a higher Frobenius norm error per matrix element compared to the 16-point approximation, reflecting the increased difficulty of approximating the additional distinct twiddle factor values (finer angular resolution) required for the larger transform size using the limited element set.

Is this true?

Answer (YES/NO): NO